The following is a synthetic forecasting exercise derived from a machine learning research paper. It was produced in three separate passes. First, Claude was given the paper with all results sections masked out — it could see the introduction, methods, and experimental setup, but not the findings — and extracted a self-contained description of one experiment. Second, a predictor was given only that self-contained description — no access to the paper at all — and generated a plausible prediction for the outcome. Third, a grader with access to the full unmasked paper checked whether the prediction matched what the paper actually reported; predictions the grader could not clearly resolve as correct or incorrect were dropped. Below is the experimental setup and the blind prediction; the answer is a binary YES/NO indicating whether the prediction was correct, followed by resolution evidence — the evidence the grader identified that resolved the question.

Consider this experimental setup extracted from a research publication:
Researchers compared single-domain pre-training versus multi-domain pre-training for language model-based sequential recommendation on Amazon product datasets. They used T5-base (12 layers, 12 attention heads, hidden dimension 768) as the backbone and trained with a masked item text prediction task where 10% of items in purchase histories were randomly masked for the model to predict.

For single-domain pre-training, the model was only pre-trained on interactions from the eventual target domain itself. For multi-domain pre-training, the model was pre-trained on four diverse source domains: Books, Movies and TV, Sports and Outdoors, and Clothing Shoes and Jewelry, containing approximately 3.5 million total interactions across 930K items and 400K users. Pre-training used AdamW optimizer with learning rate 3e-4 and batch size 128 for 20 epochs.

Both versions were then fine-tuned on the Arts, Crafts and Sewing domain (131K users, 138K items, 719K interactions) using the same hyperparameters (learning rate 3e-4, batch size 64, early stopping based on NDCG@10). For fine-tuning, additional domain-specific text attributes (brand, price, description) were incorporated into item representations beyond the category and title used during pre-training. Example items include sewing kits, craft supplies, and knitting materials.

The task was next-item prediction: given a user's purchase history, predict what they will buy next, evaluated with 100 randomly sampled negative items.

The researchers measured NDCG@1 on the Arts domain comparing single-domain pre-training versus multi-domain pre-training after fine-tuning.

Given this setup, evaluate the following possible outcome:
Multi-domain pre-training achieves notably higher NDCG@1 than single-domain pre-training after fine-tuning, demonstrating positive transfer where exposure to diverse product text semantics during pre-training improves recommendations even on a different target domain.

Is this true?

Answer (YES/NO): NO